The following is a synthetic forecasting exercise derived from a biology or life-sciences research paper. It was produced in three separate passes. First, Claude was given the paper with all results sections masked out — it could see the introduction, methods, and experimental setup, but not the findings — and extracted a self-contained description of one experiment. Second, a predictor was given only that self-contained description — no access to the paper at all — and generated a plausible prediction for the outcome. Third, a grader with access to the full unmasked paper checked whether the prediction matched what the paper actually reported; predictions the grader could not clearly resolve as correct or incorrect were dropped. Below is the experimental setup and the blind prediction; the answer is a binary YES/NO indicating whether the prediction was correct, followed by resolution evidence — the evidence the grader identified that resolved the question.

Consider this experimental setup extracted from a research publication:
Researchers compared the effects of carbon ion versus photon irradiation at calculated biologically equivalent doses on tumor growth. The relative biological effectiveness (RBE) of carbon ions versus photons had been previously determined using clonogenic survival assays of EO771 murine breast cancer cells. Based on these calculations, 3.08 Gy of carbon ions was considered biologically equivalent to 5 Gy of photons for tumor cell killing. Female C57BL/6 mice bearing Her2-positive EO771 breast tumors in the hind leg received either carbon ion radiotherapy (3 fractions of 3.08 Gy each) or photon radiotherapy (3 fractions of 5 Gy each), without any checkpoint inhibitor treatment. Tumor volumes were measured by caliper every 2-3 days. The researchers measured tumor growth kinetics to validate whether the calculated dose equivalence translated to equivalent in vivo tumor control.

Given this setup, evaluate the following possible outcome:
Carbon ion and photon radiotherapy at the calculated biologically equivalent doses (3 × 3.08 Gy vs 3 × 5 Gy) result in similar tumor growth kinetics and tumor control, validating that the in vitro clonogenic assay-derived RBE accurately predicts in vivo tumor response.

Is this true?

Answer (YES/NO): NO